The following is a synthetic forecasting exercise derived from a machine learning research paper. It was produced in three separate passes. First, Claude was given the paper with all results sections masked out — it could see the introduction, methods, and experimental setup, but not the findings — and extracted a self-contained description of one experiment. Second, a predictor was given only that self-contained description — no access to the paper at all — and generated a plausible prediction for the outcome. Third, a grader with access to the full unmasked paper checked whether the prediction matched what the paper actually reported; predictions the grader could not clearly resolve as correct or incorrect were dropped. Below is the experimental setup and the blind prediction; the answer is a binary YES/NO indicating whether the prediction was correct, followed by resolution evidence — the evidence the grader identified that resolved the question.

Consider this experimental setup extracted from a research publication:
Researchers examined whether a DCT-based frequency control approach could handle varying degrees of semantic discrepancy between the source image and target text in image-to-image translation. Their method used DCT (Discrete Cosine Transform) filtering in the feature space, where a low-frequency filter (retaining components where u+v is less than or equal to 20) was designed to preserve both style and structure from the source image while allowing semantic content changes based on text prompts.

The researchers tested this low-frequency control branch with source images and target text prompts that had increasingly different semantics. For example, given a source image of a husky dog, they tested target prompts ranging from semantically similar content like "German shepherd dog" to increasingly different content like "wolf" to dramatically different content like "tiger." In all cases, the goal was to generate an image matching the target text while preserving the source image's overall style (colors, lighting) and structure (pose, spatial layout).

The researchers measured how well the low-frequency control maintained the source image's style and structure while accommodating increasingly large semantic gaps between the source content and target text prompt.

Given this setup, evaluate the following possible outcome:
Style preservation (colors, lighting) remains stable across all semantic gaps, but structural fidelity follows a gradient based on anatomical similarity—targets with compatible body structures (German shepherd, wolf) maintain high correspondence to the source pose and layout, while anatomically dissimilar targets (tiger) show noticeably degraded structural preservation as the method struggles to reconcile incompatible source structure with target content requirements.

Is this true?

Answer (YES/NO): NO